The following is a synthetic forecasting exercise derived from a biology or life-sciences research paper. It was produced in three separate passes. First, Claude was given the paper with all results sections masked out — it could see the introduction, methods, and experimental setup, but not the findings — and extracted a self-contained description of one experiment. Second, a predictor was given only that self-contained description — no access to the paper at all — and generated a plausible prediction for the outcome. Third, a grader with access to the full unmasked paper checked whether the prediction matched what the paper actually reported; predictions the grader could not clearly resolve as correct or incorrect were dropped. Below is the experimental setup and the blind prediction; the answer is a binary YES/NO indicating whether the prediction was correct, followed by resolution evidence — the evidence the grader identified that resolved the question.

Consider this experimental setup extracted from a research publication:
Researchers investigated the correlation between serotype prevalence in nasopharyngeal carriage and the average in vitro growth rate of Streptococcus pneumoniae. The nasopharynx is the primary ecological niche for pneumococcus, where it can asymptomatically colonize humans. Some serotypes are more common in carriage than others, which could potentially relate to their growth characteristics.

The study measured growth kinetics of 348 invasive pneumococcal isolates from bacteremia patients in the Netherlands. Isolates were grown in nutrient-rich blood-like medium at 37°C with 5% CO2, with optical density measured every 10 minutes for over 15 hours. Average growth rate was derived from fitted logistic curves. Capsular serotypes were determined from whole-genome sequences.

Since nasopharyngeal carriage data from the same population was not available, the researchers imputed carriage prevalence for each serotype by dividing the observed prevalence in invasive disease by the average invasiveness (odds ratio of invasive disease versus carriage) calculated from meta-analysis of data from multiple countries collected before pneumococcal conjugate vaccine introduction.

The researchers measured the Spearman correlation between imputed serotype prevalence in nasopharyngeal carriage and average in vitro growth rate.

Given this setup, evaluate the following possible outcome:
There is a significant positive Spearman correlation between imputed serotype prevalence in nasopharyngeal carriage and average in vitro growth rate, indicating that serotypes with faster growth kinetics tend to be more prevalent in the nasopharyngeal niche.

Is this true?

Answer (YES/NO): NO